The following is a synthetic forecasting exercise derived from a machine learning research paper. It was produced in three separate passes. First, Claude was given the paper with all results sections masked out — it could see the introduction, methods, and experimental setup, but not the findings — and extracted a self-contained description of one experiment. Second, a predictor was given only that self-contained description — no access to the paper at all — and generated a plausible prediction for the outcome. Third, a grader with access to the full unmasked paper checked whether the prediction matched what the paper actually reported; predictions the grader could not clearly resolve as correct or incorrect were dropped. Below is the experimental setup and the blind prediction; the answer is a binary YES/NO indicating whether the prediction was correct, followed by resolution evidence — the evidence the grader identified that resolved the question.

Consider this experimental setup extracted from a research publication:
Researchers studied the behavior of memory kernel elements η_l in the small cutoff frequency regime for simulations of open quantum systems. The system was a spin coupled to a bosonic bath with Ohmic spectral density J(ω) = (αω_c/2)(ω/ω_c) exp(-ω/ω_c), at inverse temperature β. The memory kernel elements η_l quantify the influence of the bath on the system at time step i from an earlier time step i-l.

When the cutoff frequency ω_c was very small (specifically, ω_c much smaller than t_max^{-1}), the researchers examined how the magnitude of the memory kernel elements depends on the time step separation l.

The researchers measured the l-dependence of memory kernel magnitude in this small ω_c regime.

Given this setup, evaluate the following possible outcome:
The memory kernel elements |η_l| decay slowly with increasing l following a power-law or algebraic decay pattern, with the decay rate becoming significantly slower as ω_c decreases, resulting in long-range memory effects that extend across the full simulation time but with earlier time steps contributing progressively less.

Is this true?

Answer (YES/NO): NO